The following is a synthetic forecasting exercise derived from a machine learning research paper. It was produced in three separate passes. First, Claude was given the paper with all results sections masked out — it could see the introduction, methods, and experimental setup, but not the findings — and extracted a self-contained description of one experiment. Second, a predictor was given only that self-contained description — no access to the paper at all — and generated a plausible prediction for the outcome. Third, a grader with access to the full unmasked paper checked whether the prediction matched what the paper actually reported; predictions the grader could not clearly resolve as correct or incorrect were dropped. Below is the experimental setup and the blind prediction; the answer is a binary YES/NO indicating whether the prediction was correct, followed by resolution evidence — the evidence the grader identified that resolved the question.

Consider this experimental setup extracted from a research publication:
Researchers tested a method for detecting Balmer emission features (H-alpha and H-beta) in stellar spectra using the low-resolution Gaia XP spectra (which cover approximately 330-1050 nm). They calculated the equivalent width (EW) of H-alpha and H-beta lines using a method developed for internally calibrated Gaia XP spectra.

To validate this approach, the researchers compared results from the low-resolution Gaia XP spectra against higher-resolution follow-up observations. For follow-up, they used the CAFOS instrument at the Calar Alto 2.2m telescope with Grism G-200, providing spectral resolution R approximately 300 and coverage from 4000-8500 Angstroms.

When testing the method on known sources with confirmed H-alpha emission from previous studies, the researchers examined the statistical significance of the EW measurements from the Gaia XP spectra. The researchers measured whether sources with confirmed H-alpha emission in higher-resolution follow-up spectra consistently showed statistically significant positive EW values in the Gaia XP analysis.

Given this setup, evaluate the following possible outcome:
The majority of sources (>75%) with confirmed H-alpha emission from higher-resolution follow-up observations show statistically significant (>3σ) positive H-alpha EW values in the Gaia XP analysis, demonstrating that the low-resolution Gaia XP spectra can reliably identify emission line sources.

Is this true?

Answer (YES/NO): NO